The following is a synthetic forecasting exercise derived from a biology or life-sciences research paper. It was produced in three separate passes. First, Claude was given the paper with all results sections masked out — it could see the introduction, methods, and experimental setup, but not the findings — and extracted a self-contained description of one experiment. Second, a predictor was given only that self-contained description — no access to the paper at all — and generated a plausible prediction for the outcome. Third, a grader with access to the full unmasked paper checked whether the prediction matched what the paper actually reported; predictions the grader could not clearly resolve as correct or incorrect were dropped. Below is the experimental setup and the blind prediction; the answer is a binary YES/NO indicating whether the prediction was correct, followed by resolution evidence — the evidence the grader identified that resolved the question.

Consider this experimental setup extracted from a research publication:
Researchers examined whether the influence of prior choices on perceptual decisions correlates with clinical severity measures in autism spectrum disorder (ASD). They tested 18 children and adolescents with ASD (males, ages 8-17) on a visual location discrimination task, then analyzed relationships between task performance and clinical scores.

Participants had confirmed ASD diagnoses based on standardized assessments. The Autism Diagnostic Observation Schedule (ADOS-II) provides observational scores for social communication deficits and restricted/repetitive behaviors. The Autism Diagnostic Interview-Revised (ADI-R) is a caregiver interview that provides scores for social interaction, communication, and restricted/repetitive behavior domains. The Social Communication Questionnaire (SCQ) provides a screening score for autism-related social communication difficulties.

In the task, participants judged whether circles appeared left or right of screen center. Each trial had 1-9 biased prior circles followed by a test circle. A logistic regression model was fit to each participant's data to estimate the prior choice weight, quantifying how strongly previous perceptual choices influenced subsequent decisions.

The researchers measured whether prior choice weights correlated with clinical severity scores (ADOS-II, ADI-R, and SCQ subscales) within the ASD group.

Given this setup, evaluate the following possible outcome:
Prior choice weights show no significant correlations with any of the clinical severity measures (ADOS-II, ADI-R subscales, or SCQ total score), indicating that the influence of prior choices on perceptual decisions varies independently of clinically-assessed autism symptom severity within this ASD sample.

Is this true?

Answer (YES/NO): YES